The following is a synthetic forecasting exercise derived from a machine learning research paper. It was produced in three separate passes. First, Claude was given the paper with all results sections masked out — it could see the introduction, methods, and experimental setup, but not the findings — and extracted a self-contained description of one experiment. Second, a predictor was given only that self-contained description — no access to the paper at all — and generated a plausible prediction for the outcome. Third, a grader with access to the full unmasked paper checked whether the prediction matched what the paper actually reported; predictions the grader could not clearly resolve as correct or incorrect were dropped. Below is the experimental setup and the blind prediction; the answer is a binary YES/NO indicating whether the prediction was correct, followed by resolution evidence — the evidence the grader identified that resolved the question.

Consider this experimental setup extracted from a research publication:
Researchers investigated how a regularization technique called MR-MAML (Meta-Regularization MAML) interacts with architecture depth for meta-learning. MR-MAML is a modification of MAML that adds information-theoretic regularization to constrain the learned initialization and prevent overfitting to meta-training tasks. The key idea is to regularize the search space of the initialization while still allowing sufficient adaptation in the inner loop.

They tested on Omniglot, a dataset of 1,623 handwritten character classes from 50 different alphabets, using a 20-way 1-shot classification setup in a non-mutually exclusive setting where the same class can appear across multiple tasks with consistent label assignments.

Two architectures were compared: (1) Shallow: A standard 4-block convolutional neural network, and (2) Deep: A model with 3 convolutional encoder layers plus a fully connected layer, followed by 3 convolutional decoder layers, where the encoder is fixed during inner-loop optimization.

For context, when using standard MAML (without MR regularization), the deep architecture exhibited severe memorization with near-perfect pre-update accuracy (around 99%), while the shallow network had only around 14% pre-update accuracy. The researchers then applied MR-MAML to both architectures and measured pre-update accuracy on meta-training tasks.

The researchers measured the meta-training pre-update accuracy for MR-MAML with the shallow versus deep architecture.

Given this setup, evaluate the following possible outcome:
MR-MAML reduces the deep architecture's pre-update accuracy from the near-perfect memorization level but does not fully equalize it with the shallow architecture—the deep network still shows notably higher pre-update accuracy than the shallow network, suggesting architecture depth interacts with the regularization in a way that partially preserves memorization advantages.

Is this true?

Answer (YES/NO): NO